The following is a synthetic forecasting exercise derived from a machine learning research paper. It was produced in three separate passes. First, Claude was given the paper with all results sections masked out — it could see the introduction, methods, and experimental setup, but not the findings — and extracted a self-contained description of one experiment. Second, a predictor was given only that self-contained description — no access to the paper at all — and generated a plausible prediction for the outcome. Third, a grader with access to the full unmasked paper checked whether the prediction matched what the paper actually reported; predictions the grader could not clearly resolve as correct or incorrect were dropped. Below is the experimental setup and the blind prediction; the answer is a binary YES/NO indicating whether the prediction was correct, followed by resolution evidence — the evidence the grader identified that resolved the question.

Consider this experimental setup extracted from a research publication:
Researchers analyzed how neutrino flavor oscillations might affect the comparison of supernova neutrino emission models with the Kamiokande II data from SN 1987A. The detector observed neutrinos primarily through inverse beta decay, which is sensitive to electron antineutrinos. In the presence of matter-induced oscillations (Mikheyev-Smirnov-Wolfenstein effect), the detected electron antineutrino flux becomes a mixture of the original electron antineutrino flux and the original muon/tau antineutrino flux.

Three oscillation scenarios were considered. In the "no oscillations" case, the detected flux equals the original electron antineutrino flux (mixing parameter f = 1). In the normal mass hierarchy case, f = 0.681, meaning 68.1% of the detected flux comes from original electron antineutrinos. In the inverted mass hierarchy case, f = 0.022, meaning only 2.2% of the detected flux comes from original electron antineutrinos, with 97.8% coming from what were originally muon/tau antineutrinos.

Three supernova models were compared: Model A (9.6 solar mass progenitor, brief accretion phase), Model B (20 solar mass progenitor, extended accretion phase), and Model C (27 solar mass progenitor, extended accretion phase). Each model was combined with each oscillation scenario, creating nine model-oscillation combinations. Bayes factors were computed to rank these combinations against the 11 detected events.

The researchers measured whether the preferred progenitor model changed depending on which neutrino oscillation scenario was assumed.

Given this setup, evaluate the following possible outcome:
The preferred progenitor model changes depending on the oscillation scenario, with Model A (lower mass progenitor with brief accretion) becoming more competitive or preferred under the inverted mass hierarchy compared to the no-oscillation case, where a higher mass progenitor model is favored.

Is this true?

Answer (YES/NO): NO